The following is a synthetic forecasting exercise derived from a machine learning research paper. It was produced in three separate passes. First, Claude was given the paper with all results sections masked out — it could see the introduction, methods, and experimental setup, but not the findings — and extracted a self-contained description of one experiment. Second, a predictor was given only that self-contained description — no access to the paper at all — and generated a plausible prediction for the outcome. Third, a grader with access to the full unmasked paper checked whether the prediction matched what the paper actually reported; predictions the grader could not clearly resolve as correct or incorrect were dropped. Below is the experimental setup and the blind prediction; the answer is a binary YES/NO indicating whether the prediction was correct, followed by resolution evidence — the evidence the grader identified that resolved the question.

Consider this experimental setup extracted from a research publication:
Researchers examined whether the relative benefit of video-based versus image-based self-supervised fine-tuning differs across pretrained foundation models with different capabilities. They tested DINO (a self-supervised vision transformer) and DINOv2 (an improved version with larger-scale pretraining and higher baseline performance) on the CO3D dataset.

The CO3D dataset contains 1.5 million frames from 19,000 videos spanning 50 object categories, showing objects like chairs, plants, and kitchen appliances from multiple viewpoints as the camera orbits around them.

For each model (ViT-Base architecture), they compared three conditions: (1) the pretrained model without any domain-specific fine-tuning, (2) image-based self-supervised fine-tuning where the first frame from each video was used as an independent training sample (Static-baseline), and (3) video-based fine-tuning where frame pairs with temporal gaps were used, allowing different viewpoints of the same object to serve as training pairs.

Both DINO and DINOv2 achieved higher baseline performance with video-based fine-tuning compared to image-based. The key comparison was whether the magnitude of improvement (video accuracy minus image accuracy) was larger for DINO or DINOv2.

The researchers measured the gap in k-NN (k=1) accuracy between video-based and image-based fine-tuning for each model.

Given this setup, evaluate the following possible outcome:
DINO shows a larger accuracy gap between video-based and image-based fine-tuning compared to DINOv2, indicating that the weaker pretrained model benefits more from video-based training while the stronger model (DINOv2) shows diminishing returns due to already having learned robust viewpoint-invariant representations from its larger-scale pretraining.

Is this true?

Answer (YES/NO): NO